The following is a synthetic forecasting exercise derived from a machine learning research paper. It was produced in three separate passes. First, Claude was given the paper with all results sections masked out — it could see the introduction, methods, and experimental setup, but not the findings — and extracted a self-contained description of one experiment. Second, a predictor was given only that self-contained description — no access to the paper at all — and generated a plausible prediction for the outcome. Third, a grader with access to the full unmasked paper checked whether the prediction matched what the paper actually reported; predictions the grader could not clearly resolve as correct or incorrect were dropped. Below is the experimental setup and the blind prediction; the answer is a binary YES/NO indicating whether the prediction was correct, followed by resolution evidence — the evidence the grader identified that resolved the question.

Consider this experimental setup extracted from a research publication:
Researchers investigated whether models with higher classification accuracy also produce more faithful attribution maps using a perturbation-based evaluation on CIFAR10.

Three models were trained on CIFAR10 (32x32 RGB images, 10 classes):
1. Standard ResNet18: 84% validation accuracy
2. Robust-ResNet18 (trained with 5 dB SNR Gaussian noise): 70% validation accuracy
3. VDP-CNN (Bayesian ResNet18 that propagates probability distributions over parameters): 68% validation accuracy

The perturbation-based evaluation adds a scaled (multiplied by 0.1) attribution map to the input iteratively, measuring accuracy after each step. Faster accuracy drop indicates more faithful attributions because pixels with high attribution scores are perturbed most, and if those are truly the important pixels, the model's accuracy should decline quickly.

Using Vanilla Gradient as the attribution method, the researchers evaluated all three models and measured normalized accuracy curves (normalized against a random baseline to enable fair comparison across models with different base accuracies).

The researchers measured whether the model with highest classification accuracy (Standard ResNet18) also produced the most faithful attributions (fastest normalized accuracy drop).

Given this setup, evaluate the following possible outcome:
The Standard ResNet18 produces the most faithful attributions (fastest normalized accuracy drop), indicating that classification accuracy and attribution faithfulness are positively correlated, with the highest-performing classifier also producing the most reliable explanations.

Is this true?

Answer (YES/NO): NO